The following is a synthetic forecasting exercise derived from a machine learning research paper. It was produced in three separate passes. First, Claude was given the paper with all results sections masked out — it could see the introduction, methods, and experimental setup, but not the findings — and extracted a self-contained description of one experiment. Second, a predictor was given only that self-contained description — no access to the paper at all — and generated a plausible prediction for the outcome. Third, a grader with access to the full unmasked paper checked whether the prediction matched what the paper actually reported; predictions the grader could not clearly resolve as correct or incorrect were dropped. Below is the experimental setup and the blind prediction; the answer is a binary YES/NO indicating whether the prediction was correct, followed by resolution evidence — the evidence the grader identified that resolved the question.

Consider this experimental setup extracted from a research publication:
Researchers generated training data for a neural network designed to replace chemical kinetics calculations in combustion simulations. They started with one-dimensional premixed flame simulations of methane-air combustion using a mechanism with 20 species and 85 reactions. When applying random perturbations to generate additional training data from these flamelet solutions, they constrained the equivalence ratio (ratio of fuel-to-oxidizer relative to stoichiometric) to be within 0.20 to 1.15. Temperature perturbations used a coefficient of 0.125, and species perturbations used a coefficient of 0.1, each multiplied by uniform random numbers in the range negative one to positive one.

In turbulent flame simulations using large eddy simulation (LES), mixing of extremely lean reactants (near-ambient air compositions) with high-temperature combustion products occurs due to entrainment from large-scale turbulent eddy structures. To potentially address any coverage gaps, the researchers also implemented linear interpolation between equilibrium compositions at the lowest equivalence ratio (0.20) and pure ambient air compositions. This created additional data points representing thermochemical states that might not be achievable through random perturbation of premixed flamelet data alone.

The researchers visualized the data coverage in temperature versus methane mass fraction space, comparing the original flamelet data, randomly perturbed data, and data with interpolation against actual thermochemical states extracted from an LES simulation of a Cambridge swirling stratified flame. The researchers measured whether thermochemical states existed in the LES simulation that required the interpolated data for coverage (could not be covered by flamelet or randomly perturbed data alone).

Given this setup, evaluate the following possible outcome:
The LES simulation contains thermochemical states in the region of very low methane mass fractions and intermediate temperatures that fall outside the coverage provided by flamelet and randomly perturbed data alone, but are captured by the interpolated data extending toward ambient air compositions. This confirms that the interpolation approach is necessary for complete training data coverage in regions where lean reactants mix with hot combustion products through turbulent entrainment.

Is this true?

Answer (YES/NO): YES